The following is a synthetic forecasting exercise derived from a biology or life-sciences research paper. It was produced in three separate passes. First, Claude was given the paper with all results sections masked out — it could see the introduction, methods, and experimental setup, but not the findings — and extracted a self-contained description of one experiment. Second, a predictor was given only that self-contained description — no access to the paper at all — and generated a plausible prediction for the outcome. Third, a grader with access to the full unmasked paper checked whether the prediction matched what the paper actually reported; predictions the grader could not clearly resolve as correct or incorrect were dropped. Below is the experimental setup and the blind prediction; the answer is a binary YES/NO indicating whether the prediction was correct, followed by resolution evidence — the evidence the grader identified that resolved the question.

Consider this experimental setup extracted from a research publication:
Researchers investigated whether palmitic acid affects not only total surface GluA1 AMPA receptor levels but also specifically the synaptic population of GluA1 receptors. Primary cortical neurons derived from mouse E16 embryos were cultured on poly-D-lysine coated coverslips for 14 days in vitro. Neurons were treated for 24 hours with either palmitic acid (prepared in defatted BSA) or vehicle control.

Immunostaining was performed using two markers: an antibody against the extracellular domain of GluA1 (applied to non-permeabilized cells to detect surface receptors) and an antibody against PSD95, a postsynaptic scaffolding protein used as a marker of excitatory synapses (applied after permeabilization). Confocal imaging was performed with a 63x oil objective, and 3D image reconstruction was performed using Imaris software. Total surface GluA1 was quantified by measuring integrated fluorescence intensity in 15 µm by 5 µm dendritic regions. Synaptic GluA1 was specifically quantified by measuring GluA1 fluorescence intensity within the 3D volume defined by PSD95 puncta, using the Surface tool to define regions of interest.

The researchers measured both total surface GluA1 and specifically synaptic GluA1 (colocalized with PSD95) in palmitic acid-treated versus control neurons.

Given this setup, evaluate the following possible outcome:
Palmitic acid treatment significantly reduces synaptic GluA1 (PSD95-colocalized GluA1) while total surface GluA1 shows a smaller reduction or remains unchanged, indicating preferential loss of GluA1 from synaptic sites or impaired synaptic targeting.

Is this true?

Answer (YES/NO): YES